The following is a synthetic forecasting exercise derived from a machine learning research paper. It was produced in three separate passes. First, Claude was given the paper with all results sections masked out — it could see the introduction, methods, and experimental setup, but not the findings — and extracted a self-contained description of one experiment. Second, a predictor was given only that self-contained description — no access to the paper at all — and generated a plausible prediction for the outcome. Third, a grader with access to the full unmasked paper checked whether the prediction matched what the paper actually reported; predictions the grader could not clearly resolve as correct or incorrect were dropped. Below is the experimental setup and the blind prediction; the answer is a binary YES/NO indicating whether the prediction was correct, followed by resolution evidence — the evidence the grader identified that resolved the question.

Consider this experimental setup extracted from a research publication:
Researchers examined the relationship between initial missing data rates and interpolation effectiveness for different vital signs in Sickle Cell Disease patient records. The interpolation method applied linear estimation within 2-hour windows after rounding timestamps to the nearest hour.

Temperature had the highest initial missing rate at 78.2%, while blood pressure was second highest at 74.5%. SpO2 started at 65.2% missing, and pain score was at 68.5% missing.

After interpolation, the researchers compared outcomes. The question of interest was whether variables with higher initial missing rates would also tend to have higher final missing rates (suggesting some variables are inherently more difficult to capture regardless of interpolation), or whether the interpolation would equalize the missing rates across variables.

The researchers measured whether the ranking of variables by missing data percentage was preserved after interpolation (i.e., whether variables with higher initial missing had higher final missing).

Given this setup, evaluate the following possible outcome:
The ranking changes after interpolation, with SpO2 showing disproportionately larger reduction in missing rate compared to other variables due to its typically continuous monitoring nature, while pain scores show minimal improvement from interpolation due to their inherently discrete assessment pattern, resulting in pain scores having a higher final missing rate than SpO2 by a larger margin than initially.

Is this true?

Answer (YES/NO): NO